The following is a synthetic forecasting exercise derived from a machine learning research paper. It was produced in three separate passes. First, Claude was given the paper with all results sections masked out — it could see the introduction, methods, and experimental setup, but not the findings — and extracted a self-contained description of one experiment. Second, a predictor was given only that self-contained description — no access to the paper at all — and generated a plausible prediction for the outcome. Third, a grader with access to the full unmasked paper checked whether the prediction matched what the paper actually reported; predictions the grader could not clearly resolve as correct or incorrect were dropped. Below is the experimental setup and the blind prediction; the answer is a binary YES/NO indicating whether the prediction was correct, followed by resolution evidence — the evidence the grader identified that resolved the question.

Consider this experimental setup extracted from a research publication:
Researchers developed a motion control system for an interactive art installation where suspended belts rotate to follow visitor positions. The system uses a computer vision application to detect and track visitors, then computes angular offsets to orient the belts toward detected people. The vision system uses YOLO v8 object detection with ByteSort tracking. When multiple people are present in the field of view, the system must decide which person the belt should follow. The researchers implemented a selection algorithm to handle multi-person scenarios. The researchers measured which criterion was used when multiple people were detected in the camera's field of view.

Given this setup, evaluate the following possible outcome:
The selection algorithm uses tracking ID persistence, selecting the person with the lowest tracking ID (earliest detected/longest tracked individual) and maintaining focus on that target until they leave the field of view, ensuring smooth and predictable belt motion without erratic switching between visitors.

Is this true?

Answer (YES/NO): NO